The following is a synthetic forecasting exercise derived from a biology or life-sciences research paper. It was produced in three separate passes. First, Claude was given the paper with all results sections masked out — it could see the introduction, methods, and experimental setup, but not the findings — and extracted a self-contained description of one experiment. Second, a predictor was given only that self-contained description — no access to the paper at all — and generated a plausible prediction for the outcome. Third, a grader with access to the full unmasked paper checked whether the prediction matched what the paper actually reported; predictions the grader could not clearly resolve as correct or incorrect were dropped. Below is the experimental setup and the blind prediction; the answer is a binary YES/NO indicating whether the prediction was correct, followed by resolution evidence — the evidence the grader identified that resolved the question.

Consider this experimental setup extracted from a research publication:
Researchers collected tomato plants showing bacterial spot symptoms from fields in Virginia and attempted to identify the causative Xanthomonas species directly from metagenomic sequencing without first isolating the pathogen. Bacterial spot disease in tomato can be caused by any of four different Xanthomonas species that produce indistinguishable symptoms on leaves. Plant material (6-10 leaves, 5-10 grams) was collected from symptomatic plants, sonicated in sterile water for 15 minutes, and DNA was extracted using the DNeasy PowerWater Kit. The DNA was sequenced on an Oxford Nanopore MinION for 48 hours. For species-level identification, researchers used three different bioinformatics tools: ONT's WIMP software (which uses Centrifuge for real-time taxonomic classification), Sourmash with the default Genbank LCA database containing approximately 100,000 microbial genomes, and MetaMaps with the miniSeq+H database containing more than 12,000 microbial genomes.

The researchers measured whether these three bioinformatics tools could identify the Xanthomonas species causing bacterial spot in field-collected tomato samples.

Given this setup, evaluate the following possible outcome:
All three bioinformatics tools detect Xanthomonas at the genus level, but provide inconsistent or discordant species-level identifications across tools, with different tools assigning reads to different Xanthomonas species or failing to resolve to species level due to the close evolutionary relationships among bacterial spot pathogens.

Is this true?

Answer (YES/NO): NO